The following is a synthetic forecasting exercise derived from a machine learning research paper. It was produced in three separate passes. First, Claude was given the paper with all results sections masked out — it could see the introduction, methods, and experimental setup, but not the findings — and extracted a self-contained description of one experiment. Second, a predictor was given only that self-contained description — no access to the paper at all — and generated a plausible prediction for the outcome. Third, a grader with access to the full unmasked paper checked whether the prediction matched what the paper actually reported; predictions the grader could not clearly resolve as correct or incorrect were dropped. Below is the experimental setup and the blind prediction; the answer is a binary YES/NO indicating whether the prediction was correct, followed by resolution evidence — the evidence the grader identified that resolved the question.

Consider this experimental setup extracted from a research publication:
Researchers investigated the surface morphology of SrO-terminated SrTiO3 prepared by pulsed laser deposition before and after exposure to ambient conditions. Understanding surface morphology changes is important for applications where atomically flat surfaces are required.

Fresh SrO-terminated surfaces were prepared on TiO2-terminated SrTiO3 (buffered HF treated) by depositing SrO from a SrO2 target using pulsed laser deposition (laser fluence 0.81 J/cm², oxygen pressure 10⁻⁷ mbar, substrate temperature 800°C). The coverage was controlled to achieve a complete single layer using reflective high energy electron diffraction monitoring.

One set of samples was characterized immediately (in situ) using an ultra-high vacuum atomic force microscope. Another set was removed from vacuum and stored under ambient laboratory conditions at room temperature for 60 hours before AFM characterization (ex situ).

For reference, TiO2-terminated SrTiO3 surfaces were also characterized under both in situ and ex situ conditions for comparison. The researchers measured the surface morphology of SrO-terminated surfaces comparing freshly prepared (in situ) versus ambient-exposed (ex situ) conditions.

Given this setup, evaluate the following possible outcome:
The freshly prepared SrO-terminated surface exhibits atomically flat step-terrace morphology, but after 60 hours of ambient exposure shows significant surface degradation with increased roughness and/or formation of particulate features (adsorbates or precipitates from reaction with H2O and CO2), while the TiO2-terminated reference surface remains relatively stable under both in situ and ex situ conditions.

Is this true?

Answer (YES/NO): YES